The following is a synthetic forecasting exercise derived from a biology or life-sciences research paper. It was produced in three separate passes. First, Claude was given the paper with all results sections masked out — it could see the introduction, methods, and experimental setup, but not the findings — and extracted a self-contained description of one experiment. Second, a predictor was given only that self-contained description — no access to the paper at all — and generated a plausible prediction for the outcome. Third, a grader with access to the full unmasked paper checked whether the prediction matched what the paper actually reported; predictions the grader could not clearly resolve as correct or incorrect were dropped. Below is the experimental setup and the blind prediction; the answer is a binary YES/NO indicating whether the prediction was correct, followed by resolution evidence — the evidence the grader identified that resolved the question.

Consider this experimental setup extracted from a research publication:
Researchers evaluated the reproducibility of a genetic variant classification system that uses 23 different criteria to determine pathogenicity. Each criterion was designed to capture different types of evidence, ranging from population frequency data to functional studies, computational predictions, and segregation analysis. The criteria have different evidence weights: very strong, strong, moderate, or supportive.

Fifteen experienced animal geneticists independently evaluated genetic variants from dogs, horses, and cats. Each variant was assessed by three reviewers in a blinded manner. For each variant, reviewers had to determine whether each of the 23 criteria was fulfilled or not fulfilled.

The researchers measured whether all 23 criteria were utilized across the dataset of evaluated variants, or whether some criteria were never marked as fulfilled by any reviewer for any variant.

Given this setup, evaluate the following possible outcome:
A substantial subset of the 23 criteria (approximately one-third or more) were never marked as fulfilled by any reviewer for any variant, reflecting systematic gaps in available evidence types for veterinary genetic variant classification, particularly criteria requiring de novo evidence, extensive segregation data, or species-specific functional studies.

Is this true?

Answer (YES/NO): NO